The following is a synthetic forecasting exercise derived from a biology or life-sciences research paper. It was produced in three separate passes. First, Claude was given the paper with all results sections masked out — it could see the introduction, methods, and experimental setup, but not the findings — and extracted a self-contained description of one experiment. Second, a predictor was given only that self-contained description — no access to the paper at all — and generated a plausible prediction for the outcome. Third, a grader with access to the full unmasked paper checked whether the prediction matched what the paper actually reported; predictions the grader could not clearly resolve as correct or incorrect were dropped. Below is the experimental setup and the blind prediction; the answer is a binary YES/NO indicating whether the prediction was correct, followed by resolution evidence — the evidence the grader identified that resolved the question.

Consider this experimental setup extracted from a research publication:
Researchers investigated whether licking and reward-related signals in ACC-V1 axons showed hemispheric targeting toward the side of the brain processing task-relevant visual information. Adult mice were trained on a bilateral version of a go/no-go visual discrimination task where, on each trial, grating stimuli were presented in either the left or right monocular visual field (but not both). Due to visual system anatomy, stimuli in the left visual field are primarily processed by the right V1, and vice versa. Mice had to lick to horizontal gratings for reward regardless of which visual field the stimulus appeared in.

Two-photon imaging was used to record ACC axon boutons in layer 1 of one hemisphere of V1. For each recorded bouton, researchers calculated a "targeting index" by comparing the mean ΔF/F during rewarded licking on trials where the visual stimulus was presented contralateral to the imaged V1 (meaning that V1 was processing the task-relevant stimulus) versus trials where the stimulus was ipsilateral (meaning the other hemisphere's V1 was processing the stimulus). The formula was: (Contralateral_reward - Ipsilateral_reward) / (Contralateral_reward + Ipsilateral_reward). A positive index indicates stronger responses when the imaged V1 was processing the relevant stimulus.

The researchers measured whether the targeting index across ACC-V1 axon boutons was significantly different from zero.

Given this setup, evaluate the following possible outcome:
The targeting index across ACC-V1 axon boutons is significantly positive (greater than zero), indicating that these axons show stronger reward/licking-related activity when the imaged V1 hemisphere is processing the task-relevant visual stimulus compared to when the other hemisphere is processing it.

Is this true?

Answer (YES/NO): YES